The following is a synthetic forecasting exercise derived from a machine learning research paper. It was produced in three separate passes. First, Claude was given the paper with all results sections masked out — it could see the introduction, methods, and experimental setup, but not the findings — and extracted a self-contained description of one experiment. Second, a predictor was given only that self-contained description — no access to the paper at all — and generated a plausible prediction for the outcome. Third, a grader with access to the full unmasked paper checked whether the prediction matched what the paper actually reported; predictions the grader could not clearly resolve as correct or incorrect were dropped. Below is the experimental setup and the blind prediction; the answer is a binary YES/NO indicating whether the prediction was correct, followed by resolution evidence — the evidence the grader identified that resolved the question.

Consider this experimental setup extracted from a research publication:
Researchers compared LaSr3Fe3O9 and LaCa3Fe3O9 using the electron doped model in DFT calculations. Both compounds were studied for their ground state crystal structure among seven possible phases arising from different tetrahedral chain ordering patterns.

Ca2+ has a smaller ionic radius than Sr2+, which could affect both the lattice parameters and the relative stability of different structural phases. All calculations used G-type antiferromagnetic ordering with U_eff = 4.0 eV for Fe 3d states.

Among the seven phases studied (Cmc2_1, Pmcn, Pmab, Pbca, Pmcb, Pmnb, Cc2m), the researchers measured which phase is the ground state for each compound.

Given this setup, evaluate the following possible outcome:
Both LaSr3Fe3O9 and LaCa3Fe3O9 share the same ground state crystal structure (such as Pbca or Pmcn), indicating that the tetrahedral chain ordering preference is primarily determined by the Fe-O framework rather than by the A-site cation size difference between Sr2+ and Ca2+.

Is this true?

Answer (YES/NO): NO